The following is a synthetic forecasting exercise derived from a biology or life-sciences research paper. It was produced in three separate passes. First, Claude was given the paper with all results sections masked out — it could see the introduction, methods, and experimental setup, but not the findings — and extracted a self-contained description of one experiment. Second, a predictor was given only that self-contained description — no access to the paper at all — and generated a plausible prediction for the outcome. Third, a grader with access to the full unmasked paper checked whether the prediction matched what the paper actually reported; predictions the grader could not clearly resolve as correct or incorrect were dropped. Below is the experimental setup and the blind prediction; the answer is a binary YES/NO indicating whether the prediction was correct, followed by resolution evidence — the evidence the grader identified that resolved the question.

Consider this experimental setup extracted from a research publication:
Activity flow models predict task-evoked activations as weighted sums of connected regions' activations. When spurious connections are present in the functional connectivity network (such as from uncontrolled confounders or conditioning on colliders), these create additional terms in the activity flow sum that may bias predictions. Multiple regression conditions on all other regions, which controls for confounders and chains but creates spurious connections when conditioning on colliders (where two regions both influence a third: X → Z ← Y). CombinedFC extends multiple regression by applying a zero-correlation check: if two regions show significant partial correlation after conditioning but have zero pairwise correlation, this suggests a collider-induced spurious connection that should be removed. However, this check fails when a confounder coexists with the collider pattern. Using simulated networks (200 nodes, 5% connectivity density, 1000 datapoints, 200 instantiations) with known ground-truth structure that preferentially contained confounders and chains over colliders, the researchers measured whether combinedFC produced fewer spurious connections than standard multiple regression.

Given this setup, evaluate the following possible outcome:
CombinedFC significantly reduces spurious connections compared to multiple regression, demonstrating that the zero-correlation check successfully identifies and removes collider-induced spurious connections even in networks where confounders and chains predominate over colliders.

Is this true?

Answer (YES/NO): YES